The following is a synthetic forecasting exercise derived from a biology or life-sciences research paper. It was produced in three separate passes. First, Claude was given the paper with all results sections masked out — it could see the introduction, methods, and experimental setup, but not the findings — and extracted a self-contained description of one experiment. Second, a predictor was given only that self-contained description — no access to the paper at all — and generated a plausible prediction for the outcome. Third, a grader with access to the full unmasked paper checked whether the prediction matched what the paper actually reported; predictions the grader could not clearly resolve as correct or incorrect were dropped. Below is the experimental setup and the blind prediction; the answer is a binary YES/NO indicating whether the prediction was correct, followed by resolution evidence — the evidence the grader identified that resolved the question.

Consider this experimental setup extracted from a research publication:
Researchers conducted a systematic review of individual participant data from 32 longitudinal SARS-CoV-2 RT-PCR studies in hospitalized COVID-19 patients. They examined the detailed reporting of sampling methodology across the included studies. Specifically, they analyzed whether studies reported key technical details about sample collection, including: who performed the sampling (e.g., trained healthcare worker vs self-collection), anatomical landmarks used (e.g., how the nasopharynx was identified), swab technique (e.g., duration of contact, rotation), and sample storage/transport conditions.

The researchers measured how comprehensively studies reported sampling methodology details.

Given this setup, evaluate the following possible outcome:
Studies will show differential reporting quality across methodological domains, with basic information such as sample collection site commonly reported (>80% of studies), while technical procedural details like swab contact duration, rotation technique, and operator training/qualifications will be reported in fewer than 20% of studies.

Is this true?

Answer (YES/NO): YES